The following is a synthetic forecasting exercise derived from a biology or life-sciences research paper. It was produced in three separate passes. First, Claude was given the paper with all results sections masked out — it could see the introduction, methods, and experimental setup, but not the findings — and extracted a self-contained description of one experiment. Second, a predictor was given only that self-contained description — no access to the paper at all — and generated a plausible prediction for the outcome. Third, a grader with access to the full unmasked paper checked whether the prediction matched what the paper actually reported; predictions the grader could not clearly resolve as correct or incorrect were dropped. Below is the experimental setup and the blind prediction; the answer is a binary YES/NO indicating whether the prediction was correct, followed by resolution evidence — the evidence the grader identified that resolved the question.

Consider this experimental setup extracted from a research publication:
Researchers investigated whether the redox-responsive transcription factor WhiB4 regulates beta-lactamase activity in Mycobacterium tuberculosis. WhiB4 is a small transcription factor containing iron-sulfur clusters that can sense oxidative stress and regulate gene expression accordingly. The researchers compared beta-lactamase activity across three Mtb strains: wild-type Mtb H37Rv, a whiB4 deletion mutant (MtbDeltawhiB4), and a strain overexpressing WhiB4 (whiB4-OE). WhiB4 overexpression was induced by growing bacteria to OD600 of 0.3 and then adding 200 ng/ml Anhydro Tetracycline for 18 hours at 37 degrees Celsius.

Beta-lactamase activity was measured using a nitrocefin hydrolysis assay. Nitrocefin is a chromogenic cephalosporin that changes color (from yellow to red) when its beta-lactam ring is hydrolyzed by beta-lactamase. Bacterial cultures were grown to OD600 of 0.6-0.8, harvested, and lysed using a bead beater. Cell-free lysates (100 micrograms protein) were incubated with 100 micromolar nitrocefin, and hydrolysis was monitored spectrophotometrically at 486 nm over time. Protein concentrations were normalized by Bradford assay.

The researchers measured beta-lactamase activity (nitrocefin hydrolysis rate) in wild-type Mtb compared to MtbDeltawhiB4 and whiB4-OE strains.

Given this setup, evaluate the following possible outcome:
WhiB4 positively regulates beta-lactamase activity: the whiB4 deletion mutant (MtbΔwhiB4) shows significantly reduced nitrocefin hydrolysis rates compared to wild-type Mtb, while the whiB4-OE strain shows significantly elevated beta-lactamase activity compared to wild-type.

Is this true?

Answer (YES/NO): NO